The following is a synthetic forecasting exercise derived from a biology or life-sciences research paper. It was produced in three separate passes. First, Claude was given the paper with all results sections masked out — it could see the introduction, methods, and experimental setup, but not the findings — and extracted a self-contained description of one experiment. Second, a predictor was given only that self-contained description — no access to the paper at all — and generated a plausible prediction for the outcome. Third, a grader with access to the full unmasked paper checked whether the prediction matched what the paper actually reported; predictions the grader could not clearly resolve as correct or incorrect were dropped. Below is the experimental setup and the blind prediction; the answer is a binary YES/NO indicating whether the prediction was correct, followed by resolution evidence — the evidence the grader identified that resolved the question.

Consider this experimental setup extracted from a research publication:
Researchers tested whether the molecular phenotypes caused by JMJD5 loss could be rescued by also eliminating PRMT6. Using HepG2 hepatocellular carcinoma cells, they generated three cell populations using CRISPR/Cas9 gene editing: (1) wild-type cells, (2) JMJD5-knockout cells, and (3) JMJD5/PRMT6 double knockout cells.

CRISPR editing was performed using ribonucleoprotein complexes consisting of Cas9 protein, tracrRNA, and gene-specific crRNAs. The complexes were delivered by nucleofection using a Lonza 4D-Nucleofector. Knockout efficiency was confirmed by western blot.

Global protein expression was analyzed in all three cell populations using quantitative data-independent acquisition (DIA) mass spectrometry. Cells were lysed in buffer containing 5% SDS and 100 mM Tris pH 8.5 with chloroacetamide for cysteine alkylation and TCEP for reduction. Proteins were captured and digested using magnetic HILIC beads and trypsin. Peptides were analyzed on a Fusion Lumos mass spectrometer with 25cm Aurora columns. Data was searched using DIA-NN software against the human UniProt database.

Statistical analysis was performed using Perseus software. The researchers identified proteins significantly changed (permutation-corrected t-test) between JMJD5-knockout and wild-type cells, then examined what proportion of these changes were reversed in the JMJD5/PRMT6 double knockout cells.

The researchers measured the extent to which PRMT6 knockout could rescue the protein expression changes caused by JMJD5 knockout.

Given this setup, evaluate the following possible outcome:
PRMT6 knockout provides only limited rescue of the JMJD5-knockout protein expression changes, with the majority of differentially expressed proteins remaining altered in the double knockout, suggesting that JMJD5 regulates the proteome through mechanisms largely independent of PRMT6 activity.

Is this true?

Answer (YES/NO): NO